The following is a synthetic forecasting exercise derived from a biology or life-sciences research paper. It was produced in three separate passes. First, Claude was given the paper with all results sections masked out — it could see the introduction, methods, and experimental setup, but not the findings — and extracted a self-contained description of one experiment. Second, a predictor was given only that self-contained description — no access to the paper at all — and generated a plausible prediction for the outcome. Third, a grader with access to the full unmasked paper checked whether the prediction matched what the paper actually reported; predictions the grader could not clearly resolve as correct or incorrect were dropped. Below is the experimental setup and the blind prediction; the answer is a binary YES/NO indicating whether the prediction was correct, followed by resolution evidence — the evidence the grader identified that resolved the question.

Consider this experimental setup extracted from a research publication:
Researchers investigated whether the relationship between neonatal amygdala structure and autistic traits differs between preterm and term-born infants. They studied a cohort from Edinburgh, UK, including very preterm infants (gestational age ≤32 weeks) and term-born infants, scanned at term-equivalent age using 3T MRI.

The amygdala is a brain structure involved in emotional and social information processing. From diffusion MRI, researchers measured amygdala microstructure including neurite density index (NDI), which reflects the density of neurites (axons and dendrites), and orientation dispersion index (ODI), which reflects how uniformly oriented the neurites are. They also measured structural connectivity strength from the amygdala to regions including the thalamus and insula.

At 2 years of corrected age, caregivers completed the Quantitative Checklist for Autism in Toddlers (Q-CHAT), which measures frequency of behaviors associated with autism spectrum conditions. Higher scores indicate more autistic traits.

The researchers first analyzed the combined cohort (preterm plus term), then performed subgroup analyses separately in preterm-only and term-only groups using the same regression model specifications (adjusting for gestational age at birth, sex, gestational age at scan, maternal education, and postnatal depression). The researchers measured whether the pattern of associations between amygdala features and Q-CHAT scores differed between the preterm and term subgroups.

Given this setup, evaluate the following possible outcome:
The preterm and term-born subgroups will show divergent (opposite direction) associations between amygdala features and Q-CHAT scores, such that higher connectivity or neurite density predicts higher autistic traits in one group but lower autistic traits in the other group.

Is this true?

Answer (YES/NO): YES